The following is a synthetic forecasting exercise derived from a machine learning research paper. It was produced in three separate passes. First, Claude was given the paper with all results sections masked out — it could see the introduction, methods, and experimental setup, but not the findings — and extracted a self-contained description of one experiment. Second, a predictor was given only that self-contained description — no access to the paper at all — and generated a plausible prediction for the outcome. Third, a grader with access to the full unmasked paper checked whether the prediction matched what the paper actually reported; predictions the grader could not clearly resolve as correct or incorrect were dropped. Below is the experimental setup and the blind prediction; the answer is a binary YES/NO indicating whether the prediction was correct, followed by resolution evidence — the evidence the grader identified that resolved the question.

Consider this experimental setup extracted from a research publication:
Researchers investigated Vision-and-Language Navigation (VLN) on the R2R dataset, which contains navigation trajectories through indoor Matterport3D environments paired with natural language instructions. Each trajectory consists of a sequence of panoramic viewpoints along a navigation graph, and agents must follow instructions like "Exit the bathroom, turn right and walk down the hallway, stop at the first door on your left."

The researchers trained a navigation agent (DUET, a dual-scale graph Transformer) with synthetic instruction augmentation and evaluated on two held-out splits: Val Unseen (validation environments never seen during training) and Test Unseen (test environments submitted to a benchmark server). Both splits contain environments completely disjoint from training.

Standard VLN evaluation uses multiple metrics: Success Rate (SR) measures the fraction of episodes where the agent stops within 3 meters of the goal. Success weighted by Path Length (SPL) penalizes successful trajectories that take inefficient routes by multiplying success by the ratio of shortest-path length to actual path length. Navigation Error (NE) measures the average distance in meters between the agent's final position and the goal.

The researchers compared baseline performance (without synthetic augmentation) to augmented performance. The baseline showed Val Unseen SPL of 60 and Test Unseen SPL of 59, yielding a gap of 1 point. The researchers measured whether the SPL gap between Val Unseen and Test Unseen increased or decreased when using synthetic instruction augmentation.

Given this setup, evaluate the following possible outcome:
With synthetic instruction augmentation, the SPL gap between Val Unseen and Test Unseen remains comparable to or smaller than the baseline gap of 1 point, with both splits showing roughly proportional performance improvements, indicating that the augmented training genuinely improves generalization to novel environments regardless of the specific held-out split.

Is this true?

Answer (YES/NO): NO